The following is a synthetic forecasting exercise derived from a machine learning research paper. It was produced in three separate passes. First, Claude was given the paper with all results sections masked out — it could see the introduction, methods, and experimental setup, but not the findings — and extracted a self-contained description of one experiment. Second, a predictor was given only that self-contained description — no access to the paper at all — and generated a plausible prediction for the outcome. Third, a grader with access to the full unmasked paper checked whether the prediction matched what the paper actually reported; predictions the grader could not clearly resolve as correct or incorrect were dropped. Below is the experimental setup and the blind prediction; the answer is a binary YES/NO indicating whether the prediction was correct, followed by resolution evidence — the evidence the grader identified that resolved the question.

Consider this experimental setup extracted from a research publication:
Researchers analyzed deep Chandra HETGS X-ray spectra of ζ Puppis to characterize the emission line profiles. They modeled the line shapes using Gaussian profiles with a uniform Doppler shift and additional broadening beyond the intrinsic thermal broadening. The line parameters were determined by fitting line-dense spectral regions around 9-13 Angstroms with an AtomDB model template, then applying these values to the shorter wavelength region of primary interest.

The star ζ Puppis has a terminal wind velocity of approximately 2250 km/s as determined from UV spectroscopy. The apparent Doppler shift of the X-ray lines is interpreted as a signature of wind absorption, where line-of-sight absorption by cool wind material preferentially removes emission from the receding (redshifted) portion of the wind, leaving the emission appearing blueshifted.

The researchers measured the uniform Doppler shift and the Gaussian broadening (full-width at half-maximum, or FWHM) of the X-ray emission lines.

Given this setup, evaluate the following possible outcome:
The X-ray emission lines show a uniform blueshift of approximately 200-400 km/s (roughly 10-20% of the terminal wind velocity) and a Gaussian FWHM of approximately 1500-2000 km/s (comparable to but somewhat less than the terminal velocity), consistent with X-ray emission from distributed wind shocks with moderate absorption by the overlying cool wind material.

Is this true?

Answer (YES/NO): NO